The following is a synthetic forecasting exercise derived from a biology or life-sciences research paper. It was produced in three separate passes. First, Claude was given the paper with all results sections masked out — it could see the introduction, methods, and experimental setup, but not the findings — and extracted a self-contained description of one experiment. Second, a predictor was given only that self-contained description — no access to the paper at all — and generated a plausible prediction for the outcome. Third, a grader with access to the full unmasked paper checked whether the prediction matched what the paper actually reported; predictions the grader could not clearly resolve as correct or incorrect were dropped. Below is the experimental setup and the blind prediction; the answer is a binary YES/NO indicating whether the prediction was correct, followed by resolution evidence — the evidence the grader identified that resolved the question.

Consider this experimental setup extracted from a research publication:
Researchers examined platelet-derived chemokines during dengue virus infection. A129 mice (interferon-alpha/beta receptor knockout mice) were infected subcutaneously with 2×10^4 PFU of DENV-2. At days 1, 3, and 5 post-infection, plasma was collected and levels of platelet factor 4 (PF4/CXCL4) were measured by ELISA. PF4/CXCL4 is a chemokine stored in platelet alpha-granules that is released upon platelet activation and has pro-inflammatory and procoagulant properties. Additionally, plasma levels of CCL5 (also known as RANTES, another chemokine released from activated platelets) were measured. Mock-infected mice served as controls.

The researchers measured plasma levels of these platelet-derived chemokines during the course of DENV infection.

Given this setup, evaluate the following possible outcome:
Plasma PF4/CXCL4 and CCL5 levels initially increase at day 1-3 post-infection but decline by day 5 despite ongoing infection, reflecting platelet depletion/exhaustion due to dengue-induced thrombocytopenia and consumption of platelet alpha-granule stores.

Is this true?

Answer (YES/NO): NO